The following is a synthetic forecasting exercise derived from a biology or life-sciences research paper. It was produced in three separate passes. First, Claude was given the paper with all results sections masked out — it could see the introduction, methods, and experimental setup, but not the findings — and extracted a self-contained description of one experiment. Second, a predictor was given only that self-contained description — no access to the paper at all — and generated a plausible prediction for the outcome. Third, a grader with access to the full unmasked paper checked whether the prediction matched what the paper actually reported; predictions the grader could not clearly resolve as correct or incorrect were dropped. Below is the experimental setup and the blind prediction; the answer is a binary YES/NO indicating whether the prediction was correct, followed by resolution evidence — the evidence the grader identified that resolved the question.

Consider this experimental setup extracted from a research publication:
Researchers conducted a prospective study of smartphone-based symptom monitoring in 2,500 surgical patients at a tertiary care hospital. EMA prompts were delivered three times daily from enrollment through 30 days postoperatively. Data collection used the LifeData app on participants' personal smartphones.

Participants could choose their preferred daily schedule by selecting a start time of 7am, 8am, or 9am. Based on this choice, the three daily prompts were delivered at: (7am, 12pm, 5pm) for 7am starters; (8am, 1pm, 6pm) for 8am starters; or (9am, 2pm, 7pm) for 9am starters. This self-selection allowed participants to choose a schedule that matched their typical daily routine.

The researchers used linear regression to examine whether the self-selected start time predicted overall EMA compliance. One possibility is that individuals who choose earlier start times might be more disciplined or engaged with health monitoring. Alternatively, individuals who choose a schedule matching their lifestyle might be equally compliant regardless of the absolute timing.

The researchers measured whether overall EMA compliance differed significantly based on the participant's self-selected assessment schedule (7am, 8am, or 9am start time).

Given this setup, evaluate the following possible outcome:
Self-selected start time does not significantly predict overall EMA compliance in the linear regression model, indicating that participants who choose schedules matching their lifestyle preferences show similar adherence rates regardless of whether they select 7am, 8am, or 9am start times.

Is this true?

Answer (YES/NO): NO